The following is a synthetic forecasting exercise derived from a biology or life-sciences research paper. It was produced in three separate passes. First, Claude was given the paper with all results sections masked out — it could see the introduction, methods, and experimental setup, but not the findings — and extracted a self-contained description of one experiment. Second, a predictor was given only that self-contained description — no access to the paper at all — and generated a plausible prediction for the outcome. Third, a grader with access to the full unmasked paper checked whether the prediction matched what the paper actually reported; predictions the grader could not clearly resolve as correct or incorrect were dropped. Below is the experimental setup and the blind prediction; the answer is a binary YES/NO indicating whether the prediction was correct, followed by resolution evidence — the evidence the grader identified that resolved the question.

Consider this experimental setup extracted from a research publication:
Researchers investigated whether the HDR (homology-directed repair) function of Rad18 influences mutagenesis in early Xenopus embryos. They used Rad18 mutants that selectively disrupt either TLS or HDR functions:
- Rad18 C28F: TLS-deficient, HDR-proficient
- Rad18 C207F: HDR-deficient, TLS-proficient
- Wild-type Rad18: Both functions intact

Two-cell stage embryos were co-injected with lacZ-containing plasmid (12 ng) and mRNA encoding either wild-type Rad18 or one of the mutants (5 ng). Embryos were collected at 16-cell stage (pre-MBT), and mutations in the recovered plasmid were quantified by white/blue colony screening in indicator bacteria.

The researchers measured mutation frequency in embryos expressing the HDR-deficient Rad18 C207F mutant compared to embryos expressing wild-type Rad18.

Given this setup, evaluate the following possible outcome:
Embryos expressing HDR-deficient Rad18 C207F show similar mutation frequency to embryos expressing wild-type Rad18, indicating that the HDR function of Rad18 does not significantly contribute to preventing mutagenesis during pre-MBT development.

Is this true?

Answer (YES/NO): NO